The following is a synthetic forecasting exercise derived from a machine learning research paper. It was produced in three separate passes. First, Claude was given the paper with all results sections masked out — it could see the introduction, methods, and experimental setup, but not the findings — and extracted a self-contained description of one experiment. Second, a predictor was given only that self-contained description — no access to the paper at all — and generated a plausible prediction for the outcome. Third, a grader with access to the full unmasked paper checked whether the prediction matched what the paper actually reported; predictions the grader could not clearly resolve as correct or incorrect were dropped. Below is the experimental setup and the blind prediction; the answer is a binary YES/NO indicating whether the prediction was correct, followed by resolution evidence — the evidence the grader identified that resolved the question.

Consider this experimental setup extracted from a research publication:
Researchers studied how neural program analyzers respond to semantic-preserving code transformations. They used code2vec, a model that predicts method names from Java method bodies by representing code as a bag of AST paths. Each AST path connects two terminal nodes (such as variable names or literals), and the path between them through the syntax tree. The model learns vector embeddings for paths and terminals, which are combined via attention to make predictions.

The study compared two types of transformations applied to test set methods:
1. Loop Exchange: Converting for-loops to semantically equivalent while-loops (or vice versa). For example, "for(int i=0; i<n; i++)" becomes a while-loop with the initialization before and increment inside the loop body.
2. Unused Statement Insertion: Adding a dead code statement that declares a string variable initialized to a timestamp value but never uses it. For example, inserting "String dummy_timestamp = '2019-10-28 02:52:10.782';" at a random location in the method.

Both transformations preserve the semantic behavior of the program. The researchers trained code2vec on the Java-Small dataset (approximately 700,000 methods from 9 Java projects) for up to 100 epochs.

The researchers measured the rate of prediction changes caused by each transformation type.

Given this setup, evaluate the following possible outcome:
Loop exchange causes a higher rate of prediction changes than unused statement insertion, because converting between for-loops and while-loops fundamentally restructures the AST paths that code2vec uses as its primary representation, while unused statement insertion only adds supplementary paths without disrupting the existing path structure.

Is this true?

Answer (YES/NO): YES